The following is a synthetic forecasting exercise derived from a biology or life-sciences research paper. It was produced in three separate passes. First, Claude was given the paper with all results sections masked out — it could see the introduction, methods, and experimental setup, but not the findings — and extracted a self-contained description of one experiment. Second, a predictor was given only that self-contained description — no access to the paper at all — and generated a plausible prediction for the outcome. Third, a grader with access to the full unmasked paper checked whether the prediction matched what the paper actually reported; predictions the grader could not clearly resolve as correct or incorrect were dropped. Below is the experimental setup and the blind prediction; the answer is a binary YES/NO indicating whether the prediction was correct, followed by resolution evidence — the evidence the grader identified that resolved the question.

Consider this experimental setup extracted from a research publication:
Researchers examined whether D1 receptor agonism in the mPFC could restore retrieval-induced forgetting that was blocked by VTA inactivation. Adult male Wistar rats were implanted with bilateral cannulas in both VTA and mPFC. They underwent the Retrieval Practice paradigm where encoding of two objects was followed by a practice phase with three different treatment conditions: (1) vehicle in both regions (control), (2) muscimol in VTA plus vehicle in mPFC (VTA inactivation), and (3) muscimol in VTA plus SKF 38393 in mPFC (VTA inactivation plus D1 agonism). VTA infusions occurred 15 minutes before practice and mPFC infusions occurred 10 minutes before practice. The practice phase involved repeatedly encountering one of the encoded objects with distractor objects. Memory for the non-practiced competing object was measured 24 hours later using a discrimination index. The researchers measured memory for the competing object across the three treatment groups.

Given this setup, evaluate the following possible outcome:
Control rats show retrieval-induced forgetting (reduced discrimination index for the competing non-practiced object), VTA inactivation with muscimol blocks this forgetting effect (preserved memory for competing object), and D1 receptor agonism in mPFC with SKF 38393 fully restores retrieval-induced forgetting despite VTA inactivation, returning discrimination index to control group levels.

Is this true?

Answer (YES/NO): YES